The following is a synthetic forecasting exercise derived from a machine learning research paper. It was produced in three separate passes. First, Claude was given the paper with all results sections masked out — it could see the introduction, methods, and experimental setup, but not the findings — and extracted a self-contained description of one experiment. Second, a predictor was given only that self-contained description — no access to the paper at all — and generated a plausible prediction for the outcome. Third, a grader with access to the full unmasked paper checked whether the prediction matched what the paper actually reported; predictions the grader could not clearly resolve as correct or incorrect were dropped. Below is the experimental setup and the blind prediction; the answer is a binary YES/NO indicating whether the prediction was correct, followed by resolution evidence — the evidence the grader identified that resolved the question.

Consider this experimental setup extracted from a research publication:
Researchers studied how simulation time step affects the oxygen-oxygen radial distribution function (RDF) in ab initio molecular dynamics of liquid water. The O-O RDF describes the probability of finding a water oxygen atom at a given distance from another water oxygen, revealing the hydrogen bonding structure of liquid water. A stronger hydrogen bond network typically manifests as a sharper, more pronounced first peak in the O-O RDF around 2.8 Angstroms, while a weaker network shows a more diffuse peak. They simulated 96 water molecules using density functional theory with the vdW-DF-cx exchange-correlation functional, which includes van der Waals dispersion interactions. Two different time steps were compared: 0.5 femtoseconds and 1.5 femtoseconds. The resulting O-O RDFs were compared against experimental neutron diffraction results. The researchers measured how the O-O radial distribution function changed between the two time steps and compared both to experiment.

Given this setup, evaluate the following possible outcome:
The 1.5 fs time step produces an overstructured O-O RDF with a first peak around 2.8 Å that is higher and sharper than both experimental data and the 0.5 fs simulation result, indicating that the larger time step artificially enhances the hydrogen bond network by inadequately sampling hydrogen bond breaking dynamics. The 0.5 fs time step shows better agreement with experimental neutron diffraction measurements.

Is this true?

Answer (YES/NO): NO